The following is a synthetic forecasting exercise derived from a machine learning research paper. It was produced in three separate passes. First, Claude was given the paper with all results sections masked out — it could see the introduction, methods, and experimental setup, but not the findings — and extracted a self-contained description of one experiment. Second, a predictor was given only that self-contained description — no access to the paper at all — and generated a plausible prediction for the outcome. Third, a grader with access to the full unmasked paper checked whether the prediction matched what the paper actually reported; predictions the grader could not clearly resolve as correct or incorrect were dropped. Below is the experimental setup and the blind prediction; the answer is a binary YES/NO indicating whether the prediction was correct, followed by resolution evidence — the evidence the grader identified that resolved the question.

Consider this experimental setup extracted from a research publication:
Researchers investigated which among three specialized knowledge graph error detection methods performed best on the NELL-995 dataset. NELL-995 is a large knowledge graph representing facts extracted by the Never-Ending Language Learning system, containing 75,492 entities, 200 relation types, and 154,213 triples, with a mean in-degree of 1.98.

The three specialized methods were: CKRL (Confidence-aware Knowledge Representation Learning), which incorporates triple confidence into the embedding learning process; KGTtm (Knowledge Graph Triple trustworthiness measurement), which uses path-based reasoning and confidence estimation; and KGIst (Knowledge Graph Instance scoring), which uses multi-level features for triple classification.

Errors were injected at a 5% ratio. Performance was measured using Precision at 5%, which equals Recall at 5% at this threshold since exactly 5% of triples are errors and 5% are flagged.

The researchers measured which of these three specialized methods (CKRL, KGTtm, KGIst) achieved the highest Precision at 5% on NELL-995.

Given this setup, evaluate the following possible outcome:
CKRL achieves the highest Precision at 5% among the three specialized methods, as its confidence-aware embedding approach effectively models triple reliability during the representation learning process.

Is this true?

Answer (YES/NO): NO